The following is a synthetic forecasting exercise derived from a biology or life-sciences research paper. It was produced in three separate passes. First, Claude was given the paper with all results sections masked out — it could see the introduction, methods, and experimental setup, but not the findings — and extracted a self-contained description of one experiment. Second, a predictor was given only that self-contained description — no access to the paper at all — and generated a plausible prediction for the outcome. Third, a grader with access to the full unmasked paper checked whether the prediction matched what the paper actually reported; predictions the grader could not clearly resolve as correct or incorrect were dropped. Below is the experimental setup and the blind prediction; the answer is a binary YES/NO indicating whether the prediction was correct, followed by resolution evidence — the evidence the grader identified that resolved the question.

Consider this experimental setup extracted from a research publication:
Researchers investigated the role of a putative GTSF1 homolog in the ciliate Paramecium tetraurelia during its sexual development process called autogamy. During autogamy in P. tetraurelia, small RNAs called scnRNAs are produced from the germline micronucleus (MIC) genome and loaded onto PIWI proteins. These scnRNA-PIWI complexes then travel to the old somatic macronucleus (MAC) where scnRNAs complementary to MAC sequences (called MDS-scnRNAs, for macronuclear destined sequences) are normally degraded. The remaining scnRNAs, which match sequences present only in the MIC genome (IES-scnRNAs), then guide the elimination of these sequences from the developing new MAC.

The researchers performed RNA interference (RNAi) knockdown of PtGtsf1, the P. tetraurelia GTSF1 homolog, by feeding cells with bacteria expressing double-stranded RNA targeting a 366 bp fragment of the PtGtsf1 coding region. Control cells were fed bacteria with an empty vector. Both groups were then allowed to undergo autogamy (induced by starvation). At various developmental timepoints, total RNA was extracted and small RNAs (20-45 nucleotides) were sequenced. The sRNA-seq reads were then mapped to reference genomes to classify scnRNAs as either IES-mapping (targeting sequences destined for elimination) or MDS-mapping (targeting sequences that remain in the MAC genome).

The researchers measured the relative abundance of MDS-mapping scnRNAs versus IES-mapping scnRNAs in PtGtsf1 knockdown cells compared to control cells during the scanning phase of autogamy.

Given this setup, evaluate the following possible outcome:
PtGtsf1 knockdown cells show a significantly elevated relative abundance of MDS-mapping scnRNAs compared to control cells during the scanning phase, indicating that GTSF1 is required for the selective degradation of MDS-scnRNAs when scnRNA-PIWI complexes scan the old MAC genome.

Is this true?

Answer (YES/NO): YES